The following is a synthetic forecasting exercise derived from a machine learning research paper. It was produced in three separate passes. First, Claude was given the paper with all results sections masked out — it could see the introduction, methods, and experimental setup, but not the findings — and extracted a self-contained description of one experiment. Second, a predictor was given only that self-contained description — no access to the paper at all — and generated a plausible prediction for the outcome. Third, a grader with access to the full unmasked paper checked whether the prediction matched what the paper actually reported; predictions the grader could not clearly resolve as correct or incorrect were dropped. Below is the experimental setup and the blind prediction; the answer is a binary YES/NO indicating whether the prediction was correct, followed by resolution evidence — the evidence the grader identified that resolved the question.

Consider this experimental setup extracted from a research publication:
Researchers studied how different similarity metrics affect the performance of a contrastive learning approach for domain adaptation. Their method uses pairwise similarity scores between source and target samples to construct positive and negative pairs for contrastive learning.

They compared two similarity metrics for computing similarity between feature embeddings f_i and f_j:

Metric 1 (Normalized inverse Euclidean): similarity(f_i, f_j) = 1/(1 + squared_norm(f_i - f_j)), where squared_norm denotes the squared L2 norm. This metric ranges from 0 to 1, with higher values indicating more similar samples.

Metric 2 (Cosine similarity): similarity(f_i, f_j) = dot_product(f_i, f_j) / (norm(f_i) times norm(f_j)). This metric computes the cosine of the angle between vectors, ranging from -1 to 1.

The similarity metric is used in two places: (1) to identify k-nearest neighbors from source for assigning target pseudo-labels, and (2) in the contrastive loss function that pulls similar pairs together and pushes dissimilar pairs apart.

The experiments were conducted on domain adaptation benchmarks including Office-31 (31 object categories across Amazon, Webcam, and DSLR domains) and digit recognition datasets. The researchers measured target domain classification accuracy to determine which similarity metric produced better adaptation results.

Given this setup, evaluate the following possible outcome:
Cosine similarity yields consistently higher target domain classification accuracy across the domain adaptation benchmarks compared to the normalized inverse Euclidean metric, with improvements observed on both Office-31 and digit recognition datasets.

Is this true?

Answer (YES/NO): NO